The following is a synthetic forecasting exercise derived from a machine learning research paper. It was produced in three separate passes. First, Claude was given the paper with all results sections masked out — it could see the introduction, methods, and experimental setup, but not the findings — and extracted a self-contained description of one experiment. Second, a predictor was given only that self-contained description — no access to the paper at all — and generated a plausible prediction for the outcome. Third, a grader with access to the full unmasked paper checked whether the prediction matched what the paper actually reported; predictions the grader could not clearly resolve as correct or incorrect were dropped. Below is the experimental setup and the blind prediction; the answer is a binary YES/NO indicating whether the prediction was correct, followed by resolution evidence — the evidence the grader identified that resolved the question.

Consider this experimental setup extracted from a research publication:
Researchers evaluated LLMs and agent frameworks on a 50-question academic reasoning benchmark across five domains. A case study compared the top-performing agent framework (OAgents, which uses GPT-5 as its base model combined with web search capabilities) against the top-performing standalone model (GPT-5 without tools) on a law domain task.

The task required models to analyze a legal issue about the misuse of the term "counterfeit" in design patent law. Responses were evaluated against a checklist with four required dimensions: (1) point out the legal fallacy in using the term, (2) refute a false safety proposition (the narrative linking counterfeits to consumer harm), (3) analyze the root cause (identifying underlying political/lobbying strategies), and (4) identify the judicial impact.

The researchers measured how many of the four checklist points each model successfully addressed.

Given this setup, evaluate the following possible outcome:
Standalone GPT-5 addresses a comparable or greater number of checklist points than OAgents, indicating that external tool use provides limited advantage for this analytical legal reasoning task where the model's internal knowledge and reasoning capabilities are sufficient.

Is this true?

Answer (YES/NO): NO